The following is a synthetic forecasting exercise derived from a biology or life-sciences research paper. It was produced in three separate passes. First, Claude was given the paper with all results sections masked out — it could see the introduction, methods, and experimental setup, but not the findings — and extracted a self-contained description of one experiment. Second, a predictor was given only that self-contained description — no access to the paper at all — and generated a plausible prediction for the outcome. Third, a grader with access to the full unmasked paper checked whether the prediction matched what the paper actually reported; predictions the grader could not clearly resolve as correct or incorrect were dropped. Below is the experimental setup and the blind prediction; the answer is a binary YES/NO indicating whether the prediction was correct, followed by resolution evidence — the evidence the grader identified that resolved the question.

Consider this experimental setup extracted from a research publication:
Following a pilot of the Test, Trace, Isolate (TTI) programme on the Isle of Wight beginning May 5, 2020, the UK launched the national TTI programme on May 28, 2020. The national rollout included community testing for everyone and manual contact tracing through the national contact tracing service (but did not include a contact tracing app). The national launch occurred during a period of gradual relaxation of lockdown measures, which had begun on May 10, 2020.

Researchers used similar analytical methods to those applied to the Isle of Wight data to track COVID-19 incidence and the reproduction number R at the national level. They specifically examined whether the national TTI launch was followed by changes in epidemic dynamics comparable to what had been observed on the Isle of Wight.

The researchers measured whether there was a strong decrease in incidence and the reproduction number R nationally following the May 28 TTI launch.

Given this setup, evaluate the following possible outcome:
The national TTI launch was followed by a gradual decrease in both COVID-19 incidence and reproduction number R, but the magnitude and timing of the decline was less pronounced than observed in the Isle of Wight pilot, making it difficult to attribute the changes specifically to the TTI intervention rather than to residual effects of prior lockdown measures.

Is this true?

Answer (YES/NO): NO